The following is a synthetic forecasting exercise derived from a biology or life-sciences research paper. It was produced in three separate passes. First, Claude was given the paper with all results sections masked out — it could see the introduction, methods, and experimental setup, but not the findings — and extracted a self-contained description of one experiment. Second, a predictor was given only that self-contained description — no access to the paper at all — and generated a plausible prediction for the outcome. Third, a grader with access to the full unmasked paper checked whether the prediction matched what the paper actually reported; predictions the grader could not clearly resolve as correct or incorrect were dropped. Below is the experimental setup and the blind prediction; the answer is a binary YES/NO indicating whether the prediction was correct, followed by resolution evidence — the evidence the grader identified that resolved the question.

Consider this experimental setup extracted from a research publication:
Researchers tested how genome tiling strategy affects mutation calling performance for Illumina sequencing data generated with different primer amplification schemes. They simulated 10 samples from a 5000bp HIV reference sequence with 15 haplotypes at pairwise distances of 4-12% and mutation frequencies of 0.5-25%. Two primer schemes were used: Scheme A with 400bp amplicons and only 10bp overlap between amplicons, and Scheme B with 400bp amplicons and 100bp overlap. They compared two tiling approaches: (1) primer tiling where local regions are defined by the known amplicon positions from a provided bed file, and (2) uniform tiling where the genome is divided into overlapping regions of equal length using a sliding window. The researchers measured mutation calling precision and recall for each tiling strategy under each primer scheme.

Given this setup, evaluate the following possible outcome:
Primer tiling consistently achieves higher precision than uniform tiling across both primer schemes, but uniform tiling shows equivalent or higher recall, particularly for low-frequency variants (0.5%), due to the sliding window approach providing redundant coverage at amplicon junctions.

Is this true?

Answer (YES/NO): NO